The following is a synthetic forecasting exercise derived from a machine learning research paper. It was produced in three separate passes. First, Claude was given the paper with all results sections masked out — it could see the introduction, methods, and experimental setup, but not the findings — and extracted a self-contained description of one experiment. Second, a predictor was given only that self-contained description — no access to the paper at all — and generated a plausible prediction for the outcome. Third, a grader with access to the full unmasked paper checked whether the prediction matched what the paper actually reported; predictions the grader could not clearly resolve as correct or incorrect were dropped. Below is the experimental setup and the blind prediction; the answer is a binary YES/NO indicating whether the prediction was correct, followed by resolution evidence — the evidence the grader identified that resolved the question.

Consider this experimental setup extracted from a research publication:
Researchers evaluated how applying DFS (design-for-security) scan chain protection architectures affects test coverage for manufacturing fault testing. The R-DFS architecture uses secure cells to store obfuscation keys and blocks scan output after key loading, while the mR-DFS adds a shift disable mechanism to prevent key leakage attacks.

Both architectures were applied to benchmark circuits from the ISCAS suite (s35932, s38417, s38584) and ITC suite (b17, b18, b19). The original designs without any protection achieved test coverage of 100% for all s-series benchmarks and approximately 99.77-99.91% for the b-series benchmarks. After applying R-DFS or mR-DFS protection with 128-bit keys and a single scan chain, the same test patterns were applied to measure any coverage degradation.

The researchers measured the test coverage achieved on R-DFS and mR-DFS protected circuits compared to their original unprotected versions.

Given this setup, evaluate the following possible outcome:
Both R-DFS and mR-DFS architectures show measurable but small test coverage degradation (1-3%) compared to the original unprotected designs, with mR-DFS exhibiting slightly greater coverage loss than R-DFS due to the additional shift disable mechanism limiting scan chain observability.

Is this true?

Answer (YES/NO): NO